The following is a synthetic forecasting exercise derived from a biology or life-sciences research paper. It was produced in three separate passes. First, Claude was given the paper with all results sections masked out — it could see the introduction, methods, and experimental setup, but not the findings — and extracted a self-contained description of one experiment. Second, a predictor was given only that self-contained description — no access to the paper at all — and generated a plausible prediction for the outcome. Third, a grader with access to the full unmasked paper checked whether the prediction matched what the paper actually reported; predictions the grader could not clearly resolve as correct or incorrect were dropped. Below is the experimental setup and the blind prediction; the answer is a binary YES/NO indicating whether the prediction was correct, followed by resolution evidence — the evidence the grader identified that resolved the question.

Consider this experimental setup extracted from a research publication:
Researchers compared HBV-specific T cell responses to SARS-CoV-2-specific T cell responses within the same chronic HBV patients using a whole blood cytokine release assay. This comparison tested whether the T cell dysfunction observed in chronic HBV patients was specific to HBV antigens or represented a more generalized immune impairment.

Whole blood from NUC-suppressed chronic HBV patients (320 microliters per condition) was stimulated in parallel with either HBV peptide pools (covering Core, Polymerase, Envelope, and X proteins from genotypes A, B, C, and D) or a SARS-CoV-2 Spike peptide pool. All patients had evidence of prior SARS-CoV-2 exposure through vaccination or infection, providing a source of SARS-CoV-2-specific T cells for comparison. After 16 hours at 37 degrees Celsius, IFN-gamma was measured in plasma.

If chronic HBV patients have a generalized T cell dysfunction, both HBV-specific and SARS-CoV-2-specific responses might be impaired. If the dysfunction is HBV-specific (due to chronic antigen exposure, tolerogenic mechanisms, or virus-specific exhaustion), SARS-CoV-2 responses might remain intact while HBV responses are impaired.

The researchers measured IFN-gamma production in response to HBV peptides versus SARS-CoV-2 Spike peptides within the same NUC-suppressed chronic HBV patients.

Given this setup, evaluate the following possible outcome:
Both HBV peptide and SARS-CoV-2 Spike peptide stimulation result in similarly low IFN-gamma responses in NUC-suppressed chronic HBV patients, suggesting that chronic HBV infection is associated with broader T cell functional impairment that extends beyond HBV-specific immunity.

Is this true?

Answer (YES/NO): NO